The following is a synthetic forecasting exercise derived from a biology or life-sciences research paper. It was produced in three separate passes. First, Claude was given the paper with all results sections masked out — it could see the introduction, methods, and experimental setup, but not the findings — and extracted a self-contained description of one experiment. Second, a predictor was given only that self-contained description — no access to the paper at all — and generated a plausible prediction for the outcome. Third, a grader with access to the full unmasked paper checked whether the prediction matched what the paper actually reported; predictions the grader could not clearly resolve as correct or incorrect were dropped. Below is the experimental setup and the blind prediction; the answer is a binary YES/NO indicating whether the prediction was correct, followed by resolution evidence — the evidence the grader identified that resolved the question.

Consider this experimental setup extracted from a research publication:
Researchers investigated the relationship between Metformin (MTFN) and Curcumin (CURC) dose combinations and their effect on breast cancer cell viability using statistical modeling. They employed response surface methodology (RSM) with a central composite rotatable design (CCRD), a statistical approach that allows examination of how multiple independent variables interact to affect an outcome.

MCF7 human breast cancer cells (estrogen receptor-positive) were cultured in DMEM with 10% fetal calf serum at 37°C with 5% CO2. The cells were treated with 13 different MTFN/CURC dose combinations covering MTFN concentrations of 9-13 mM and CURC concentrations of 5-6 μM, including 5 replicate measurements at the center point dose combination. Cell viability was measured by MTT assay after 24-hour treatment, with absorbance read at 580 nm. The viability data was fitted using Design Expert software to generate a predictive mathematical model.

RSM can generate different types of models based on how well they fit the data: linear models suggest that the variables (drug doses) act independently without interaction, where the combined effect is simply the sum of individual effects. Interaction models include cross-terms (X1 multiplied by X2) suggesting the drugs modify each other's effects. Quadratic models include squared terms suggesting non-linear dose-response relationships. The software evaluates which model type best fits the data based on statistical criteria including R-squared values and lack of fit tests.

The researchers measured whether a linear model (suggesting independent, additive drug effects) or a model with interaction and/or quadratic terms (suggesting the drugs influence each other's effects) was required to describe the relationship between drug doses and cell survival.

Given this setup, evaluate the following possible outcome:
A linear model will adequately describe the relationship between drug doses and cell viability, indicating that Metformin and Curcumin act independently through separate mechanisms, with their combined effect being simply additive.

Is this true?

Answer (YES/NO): YES